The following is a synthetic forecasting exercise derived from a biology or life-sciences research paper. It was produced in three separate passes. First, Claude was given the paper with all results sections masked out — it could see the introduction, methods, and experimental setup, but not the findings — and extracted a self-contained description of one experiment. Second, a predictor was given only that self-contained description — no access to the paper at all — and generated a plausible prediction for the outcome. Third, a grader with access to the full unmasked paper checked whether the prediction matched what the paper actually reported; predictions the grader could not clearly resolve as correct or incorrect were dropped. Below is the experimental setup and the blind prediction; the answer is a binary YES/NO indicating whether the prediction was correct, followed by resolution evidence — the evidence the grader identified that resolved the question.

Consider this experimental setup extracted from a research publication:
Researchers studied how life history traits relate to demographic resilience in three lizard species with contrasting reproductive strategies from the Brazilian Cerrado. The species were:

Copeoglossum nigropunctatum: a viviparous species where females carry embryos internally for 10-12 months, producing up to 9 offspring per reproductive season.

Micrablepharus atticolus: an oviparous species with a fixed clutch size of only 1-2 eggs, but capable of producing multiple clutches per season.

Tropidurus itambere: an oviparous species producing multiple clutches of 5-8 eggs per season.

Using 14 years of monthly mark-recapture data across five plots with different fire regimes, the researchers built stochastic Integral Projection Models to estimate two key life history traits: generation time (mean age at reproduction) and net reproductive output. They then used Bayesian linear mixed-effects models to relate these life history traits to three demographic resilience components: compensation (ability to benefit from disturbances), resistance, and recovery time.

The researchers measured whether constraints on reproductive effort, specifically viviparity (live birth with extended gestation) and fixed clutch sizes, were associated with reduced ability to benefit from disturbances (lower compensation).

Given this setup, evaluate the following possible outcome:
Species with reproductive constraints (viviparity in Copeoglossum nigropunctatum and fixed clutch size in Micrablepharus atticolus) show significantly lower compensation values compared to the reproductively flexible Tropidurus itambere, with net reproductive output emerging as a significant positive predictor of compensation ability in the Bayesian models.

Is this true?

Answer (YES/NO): NO